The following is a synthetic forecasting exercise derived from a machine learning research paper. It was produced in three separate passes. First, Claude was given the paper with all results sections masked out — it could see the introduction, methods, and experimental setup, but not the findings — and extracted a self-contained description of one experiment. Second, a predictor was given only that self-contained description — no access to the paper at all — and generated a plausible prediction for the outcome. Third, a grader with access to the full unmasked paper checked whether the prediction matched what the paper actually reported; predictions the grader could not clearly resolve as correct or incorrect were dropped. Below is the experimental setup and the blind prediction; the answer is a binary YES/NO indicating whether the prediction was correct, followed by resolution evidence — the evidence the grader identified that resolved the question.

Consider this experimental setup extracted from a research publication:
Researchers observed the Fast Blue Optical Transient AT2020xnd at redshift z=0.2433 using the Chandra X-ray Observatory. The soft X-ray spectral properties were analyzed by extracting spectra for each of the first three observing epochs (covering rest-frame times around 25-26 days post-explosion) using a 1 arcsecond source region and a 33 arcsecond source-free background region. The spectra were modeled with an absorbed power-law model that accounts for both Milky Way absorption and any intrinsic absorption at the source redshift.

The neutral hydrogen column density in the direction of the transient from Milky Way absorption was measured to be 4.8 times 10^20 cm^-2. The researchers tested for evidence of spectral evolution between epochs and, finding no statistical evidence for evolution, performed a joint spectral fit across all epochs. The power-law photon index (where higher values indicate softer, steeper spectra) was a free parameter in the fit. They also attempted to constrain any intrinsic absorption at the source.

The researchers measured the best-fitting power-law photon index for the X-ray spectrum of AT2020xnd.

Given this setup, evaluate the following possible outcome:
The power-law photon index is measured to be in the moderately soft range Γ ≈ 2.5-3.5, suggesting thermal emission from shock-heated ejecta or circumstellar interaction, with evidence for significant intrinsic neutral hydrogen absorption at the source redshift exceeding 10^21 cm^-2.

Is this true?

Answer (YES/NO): NO